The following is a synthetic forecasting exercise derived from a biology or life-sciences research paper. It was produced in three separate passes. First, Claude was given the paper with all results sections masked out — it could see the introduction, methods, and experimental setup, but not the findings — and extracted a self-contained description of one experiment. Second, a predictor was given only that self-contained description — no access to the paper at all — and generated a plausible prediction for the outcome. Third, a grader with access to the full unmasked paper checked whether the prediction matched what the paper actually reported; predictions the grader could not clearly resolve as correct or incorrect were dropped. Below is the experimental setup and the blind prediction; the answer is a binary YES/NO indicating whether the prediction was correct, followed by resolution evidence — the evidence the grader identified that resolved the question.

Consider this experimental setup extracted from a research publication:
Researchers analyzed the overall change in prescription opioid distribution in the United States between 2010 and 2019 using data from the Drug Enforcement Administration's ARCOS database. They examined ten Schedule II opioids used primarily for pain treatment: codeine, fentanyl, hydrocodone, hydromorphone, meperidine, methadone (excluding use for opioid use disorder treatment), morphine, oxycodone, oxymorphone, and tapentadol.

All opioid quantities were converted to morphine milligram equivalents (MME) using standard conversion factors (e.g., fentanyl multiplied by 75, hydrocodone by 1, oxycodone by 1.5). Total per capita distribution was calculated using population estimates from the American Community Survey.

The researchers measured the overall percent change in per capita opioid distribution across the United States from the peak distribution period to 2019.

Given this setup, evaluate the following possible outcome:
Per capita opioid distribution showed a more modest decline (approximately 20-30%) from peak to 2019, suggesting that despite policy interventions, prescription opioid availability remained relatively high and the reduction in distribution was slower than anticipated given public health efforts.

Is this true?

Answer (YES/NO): NO